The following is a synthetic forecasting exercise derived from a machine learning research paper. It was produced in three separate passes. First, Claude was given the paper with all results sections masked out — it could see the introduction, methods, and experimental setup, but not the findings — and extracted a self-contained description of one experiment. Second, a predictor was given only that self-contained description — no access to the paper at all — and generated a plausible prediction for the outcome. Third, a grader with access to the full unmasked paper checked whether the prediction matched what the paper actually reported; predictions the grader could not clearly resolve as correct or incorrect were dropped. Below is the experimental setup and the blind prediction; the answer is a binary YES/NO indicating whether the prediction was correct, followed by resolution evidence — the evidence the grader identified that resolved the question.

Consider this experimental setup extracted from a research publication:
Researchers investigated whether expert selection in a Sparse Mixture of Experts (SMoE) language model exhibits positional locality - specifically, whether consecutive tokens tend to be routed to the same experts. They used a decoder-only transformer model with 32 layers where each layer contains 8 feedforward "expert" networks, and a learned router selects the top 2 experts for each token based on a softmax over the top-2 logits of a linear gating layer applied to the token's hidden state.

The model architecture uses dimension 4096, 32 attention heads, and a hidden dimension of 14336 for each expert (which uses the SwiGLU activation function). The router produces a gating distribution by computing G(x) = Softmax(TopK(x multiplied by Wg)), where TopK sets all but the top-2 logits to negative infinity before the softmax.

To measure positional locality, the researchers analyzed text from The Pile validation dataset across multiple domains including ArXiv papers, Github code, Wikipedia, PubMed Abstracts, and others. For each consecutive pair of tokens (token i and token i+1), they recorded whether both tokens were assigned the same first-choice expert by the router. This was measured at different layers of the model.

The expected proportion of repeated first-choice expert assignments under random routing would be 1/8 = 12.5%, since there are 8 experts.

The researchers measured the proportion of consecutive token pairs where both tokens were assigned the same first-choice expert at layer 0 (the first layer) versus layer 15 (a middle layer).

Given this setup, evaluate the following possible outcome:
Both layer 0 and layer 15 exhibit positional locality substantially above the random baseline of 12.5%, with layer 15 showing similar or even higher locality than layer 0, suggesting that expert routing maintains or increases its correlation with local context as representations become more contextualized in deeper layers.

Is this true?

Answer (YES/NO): NO